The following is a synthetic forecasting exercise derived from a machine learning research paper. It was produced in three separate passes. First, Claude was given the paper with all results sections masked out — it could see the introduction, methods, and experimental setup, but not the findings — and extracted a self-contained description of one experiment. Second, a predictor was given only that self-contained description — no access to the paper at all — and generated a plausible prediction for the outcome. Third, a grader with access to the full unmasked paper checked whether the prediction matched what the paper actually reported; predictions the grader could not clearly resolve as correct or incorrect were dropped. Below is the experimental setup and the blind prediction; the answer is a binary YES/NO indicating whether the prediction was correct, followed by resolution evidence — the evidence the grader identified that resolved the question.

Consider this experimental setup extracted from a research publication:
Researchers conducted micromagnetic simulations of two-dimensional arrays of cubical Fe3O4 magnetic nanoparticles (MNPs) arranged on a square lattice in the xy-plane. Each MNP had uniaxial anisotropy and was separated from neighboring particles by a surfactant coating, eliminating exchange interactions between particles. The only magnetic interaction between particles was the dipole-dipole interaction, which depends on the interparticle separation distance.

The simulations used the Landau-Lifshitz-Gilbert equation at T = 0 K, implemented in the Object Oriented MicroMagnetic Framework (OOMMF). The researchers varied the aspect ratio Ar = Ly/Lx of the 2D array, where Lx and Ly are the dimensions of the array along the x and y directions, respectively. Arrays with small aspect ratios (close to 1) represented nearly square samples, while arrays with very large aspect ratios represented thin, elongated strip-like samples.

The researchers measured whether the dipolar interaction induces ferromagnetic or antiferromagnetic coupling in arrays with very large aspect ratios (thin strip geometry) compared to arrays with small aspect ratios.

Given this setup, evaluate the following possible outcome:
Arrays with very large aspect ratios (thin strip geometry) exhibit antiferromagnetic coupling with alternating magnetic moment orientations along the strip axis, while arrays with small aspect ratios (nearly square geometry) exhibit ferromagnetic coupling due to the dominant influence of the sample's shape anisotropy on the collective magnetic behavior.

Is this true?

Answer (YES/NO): NO